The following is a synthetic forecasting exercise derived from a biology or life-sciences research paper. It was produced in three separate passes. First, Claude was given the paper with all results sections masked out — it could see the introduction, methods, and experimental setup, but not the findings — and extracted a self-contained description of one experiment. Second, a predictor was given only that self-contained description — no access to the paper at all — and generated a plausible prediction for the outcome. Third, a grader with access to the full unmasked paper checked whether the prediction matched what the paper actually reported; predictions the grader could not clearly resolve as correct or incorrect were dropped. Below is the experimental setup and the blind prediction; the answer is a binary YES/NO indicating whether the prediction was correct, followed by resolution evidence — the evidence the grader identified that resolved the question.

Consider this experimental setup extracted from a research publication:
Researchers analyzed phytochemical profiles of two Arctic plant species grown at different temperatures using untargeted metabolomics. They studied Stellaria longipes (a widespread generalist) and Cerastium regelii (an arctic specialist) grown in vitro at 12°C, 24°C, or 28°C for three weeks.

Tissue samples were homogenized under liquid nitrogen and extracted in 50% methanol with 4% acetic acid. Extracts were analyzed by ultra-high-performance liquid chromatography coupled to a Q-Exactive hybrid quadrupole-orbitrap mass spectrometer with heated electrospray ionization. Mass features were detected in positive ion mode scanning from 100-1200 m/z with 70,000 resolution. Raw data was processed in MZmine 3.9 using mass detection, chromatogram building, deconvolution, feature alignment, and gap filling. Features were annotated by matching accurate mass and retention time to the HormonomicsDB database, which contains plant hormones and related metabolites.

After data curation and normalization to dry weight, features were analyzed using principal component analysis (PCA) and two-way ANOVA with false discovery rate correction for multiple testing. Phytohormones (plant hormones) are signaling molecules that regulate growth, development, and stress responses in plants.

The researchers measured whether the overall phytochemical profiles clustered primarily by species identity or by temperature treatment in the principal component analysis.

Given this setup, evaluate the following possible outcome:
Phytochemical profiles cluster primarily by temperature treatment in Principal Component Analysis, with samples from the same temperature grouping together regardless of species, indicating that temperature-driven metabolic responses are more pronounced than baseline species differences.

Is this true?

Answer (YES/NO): NO